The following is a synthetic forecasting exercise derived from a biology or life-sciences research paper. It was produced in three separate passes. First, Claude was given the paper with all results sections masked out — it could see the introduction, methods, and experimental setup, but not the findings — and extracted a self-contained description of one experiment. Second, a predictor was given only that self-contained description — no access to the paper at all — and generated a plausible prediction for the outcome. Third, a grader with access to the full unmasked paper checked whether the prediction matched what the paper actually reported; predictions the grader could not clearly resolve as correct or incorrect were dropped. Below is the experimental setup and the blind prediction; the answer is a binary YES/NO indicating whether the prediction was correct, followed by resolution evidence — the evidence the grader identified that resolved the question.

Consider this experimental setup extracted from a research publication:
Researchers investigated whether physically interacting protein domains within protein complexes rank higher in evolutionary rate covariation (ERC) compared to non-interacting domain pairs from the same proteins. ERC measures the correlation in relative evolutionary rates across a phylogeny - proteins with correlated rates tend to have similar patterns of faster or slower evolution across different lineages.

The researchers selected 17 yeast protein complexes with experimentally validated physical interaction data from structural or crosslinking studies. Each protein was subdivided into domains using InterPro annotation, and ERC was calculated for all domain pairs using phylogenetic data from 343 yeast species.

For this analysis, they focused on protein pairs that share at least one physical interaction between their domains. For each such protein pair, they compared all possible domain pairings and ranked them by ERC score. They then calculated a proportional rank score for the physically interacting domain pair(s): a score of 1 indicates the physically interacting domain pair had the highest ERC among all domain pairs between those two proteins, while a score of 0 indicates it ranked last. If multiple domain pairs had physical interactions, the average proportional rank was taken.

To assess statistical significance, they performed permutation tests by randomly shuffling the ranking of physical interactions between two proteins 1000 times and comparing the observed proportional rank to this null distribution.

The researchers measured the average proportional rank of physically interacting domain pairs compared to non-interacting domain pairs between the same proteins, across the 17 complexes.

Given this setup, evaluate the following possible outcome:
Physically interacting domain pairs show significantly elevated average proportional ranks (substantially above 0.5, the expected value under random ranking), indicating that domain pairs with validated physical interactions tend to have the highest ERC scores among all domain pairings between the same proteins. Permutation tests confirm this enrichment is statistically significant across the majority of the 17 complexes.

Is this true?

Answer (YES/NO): NO